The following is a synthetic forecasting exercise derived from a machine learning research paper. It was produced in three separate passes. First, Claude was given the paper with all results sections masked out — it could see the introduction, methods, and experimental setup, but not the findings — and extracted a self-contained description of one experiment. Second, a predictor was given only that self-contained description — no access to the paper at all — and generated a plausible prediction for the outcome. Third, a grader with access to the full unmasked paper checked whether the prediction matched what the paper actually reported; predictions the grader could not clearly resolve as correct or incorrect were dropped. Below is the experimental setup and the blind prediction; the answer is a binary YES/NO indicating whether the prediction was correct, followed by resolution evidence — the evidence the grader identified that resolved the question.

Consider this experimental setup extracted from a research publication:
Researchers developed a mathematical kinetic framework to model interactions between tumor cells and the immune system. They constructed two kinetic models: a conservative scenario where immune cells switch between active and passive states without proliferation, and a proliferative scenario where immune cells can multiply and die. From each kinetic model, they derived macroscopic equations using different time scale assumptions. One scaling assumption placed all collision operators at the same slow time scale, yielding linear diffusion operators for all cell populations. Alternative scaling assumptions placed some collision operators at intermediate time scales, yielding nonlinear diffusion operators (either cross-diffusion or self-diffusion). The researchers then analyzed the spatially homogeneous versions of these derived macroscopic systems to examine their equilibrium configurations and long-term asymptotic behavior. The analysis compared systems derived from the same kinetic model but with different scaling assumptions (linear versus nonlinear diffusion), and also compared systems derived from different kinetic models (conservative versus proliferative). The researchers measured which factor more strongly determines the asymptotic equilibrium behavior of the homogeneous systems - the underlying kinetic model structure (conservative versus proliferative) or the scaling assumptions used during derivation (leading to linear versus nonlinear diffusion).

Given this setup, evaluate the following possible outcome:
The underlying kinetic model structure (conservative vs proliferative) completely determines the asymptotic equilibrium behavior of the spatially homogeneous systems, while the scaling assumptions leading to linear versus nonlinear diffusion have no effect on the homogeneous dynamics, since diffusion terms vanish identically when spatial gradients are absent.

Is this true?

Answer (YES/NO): NO